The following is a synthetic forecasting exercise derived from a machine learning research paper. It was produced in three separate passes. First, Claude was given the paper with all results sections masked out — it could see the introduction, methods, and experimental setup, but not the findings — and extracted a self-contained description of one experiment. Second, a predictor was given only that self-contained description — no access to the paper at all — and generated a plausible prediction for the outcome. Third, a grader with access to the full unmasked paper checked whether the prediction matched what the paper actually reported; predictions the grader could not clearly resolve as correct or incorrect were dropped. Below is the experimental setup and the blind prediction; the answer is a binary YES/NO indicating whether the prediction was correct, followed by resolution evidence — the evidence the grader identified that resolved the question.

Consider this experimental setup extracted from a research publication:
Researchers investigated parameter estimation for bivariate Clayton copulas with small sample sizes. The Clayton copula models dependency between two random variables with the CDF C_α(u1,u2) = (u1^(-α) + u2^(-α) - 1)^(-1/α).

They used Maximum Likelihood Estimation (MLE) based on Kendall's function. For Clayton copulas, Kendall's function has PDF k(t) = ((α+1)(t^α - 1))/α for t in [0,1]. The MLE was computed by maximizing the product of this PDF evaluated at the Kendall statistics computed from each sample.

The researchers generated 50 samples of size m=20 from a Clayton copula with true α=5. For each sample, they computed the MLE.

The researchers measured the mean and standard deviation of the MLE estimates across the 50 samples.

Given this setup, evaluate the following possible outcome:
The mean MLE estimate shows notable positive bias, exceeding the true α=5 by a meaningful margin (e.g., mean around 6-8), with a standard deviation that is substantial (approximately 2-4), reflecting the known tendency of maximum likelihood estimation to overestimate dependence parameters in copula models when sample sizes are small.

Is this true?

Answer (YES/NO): NO